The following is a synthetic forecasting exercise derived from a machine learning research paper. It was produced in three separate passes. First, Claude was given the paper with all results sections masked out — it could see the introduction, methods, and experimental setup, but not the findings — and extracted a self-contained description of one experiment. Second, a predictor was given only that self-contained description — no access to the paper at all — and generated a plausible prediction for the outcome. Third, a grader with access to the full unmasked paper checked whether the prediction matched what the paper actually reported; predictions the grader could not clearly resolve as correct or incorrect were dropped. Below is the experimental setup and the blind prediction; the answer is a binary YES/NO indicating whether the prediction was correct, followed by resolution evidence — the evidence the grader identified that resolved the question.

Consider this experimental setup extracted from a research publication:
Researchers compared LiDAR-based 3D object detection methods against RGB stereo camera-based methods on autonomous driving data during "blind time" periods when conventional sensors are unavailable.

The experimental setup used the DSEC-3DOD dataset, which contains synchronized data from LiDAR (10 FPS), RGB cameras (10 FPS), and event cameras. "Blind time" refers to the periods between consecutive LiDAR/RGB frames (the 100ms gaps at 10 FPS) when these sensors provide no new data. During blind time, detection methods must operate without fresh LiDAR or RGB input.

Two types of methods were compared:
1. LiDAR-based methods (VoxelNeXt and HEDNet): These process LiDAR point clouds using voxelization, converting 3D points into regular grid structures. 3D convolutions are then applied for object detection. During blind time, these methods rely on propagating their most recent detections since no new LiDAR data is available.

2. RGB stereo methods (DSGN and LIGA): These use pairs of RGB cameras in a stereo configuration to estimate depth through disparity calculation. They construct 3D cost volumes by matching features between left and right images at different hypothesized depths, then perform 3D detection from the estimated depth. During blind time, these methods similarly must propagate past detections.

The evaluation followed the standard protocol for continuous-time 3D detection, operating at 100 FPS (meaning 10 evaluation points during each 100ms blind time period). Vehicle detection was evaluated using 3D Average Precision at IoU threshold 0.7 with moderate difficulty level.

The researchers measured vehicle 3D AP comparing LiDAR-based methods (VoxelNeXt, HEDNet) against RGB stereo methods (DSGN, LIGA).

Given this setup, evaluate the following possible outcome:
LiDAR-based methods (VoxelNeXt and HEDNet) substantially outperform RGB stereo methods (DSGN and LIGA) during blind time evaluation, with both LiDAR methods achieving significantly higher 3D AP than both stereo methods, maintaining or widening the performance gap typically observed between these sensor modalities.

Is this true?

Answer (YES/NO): NO